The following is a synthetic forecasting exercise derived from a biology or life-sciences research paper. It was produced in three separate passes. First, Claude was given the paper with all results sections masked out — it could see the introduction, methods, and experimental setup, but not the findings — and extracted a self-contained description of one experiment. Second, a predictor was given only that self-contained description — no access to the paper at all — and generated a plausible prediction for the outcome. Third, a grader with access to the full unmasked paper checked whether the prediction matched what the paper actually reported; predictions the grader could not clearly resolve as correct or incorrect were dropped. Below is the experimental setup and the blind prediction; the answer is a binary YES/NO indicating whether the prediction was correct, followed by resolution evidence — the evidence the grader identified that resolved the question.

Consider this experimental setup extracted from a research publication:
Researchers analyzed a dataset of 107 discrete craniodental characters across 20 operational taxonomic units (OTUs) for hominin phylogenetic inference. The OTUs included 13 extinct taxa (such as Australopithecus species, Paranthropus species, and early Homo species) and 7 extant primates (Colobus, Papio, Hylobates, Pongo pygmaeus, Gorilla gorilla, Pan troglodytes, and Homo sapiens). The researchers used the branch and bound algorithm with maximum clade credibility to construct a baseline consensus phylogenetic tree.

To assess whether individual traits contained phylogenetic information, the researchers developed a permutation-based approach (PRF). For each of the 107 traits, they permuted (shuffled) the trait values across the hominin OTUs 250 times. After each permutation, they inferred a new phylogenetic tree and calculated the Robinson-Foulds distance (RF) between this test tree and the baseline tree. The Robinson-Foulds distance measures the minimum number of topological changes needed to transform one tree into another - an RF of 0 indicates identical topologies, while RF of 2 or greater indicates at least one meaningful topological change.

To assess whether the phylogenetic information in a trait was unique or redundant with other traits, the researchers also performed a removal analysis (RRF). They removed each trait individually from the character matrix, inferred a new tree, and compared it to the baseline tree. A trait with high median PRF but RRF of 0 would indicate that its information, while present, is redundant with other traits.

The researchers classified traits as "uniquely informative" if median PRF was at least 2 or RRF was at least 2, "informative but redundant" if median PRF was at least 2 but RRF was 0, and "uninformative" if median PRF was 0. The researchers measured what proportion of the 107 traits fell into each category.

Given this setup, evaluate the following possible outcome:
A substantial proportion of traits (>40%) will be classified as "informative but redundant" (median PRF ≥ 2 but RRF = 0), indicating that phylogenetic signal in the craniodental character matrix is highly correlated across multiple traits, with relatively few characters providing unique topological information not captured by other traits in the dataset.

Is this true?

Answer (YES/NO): NO